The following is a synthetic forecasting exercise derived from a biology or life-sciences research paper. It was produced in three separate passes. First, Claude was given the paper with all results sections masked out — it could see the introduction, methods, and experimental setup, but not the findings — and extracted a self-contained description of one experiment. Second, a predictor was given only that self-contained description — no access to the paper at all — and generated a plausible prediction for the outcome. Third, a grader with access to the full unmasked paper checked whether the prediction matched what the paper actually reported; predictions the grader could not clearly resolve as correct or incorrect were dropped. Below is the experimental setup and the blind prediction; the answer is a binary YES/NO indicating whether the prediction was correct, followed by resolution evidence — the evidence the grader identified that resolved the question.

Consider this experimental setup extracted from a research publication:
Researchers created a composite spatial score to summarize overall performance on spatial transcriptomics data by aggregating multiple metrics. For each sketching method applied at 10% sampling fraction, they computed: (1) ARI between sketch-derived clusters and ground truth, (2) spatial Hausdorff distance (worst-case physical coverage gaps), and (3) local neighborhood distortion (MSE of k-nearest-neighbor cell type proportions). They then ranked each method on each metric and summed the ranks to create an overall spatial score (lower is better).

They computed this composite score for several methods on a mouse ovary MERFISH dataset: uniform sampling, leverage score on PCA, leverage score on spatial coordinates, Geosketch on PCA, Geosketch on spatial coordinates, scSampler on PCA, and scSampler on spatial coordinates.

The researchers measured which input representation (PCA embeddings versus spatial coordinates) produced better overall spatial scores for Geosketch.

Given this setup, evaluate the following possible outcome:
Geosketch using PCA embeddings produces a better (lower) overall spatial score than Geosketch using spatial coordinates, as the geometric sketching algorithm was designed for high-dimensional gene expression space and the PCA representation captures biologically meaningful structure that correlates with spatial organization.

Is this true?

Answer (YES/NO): NO